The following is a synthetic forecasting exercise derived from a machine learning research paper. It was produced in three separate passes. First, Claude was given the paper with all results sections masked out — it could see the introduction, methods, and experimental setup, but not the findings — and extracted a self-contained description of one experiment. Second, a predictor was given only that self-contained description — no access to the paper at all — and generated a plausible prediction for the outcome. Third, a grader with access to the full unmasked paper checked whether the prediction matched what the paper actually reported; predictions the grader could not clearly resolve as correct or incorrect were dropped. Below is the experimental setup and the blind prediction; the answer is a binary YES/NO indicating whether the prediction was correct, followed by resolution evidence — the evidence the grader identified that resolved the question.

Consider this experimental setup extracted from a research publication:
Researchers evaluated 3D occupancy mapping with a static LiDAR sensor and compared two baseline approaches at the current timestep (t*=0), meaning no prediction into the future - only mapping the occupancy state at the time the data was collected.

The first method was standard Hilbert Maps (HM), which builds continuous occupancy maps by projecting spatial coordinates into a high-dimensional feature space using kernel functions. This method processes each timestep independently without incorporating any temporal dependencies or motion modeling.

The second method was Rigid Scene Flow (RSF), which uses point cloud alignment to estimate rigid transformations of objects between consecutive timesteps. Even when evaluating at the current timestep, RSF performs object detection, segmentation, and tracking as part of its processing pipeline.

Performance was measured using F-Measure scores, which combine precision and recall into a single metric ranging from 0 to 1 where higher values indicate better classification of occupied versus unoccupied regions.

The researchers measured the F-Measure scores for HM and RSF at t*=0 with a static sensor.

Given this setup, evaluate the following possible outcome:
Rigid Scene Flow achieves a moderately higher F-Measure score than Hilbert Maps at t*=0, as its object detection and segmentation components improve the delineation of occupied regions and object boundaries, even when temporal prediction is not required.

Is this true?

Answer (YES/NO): YES